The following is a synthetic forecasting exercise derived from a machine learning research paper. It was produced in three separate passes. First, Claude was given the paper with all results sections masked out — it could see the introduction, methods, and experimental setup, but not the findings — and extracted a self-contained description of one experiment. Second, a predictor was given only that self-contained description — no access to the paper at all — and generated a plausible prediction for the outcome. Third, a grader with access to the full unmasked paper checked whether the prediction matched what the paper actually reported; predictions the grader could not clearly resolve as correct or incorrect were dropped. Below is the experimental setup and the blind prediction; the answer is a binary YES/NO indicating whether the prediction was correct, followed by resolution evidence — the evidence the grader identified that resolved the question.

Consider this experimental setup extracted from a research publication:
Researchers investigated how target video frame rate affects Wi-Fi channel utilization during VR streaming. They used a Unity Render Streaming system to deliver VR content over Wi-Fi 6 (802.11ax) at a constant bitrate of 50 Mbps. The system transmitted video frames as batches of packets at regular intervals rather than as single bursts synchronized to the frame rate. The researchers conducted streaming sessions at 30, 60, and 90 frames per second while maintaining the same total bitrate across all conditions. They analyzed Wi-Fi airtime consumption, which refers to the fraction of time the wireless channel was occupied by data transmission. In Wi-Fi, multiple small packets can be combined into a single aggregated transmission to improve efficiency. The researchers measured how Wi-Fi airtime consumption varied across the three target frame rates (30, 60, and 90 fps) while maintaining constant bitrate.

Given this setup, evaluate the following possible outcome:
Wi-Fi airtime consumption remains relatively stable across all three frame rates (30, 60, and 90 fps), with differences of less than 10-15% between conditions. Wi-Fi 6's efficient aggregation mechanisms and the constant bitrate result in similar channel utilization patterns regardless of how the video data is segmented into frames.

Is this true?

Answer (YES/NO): NO